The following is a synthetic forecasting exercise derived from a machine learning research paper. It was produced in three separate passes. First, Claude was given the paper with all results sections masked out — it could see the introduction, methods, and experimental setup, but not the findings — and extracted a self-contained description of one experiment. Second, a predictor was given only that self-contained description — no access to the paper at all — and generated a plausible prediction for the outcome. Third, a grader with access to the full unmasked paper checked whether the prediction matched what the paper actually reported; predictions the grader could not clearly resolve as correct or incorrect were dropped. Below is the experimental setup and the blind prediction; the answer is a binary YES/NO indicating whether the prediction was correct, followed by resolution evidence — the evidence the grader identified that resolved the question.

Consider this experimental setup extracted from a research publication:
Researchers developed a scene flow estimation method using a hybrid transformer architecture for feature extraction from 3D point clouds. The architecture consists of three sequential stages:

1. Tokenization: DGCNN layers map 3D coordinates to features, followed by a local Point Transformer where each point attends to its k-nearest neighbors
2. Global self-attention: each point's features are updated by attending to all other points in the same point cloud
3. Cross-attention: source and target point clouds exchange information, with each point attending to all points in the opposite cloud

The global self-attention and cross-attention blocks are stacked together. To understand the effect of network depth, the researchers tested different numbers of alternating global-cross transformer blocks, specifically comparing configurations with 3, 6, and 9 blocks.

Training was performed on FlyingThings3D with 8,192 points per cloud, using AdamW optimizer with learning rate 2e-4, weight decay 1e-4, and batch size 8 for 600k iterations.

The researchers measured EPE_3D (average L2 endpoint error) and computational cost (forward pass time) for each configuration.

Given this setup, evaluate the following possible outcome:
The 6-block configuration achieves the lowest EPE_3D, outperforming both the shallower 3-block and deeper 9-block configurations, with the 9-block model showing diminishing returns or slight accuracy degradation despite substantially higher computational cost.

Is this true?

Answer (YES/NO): NO